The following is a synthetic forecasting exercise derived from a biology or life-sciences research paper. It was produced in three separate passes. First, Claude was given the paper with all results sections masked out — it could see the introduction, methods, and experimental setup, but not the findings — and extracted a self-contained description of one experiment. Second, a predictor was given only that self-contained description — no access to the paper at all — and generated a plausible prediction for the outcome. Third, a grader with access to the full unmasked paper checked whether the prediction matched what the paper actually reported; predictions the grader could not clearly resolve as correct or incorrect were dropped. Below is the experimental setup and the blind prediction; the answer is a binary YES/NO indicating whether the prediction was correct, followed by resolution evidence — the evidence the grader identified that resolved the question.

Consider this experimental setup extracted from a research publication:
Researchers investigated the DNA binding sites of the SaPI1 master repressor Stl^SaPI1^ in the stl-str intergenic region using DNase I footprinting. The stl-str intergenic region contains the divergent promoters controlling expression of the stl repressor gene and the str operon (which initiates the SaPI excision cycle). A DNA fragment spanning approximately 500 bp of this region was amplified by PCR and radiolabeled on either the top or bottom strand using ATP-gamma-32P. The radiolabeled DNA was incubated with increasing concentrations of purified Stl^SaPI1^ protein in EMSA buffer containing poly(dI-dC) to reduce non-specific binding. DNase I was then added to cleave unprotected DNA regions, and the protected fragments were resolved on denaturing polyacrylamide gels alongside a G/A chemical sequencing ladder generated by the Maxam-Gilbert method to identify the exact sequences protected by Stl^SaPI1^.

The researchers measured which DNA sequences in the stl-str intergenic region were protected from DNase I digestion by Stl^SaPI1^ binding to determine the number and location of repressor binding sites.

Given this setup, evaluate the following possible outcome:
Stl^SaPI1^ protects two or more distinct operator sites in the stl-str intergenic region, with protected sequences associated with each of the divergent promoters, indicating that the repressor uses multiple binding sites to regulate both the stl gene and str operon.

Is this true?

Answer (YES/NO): YES